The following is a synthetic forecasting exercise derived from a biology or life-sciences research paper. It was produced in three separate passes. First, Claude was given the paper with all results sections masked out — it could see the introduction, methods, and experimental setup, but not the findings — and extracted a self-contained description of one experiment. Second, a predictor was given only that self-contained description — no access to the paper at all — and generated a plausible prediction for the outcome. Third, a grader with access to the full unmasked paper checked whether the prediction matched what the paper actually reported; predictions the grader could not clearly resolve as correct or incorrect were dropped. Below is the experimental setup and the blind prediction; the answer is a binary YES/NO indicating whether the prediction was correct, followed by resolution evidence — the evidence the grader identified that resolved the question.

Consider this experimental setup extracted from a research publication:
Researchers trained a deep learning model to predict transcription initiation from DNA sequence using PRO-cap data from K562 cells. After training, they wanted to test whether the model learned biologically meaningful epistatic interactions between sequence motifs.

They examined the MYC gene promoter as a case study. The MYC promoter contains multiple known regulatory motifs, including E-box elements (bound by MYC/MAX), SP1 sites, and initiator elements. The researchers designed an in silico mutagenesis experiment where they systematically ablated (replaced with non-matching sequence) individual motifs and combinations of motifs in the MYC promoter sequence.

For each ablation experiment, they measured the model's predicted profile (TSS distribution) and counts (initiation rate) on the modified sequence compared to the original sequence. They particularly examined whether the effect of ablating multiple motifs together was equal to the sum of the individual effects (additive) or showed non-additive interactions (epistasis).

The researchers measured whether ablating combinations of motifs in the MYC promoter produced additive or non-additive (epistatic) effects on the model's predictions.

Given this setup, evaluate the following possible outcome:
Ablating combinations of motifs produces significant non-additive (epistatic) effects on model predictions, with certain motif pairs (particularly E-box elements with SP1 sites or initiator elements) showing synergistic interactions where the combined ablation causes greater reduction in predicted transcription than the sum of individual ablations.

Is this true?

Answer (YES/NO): NO